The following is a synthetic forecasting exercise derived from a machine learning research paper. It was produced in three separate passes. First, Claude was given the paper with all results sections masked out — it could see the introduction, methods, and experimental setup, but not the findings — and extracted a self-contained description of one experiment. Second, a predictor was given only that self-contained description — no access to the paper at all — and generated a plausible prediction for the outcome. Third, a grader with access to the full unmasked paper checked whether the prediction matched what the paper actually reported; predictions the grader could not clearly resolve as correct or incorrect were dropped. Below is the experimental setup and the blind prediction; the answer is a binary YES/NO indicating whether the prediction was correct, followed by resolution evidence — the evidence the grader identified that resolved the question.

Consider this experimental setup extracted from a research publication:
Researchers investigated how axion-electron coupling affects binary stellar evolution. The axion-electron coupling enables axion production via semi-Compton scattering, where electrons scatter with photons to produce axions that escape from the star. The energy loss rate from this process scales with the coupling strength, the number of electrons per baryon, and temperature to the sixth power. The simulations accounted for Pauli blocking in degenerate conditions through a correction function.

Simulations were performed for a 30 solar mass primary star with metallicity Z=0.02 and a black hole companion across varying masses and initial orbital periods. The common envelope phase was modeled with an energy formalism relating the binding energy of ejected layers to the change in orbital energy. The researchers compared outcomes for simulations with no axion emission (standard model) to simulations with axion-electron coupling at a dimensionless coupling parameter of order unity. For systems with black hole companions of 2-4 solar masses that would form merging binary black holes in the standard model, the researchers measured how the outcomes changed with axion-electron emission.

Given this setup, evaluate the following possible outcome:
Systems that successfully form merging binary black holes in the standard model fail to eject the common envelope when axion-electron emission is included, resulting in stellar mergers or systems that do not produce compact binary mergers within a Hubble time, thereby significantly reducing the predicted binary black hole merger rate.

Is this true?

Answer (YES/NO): YES